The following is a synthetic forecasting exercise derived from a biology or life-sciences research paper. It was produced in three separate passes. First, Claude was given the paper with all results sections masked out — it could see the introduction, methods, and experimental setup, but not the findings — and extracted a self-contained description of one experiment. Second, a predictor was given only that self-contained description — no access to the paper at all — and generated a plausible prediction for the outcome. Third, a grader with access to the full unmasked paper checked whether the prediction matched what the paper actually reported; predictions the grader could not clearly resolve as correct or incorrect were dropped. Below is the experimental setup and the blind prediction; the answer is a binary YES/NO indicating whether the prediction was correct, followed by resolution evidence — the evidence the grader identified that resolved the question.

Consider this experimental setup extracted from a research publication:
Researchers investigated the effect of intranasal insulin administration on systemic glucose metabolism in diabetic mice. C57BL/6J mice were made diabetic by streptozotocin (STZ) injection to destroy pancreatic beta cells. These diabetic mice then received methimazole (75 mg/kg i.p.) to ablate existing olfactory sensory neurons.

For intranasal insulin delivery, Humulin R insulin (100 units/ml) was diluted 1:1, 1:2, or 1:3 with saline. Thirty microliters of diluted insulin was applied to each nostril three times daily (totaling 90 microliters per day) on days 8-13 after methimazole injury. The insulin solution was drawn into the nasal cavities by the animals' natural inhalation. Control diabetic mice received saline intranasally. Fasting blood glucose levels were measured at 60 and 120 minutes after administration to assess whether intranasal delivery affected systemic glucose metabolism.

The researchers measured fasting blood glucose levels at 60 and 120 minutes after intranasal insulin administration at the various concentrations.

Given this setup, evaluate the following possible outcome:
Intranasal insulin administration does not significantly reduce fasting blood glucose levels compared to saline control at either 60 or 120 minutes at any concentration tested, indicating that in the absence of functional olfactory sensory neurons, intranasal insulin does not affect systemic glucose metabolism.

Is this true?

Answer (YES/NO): NO